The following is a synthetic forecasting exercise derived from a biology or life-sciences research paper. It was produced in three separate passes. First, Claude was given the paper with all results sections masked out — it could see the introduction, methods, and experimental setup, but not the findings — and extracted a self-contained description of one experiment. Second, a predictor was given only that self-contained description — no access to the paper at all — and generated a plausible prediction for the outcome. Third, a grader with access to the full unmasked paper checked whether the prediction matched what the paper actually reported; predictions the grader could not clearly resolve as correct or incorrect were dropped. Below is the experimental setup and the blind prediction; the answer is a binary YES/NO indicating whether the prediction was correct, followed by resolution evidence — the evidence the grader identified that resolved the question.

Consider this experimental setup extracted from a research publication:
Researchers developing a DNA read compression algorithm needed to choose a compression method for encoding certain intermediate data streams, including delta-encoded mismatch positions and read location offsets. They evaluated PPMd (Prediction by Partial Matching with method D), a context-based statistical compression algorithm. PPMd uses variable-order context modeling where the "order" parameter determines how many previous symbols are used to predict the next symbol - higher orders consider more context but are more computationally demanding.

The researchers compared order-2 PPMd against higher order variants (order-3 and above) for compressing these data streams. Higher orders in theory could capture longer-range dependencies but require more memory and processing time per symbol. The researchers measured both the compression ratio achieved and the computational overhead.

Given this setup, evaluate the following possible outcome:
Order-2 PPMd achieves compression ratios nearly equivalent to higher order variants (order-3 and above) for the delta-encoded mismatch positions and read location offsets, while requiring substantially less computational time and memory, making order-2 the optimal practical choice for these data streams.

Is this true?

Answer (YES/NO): YES